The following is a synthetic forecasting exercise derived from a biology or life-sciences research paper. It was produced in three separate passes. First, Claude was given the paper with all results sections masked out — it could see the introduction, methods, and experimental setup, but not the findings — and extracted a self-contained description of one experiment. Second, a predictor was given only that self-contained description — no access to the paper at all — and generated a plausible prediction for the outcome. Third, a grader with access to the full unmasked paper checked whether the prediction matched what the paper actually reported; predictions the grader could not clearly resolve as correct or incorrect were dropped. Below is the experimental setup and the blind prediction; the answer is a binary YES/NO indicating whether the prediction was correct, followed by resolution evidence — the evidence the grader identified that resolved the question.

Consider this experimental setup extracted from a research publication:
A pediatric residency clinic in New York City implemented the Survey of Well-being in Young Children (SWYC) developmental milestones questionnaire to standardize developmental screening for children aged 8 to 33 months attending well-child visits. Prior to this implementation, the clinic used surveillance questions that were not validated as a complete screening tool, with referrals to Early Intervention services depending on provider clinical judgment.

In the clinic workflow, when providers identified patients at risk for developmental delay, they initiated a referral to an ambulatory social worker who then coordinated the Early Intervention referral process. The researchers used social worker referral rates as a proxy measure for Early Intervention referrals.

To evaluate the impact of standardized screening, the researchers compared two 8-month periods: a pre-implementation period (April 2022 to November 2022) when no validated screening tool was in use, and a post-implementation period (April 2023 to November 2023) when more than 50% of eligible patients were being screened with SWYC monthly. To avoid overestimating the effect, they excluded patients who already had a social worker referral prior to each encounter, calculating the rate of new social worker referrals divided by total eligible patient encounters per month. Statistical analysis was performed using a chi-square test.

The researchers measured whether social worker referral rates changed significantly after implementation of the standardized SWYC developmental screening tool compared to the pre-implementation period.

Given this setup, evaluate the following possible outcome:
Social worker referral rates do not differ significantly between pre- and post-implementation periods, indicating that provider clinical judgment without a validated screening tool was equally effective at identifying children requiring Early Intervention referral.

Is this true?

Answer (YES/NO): NO